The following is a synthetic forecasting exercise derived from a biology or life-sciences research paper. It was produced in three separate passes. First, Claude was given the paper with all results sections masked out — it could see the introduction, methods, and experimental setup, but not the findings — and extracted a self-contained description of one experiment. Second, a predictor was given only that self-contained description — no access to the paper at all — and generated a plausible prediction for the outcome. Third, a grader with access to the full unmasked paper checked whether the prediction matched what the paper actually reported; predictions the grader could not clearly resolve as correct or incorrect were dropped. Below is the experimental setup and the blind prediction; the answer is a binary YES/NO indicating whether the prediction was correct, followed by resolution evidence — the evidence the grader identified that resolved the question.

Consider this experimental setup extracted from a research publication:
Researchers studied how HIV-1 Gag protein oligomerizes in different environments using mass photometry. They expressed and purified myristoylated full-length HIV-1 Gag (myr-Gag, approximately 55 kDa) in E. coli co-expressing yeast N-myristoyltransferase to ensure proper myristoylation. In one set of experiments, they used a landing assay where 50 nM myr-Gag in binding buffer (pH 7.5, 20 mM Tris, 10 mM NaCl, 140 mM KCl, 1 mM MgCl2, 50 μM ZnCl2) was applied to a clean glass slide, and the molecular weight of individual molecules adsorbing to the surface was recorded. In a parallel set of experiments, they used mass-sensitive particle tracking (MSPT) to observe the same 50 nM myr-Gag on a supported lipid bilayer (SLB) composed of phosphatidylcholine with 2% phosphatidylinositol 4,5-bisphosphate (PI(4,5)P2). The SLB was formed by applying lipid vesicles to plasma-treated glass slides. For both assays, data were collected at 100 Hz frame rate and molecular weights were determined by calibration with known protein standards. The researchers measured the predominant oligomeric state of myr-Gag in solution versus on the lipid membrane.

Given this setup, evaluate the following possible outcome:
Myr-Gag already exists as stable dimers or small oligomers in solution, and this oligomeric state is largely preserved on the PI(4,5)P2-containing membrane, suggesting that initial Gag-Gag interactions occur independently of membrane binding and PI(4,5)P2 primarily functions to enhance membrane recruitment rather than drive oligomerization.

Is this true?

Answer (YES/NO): NO